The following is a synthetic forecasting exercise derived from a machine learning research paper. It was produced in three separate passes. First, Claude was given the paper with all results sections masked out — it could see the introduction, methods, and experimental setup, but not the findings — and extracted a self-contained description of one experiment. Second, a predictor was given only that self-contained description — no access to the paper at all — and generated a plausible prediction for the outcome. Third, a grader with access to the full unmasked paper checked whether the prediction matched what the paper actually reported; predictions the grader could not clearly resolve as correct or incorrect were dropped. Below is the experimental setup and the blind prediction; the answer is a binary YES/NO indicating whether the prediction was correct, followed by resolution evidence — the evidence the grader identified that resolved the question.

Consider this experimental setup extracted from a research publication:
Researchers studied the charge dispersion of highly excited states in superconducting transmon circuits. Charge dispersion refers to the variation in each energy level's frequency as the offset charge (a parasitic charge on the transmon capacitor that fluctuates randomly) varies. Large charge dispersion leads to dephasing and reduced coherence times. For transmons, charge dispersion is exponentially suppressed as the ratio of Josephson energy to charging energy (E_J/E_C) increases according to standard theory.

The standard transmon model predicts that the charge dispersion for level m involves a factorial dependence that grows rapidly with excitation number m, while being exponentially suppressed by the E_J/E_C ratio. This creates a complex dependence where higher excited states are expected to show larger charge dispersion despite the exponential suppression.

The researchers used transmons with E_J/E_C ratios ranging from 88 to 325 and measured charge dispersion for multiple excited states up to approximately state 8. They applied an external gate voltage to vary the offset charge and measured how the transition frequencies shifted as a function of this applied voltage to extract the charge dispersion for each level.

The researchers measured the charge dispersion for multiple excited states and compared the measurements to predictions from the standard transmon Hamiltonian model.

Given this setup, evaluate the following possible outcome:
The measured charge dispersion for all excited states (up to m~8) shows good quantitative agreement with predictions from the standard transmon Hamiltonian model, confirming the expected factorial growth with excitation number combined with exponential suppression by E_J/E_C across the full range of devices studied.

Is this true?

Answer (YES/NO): NO